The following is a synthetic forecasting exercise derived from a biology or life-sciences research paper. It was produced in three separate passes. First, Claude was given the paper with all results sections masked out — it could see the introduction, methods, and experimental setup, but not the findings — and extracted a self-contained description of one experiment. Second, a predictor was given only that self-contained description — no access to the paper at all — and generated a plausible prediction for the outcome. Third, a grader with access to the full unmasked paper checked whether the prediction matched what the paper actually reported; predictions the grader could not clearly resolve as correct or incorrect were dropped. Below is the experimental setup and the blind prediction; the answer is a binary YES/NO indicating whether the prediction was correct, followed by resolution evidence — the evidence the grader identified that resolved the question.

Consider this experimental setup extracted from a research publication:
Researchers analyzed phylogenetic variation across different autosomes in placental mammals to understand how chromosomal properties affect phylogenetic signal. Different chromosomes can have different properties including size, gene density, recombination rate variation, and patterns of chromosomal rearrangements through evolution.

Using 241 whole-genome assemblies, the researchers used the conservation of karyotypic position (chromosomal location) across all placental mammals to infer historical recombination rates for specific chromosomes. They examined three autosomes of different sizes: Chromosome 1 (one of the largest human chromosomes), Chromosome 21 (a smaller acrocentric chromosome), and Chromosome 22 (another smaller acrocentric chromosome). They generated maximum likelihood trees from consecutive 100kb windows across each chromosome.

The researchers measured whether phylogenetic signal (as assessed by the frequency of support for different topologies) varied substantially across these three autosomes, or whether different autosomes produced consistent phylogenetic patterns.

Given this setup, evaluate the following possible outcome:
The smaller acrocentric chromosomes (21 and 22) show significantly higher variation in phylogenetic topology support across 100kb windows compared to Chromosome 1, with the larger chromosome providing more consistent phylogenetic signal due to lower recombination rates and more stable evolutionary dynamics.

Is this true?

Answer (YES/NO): NO